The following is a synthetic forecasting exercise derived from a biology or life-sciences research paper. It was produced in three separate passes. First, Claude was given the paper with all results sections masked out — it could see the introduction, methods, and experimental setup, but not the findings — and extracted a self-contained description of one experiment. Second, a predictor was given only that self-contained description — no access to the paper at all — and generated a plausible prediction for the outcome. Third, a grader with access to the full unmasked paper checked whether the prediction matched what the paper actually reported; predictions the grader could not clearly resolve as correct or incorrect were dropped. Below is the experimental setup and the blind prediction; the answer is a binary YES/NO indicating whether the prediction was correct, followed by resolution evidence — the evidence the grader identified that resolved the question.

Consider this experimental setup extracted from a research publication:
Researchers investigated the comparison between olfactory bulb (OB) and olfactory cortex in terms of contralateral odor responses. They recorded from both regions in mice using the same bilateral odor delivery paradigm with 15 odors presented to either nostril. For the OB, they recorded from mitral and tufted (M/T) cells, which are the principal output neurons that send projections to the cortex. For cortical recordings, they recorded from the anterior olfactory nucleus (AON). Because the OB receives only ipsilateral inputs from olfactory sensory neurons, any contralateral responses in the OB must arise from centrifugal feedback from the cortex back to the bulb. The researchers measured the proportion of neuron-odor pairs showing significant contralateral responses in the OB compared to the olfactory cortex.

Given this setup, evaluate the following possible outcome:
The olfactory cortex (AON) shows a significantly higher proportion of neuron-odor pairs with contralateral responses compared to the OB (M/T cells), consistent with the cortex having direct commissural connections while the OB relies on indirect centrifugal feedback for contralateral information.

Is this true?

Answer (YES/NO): YES